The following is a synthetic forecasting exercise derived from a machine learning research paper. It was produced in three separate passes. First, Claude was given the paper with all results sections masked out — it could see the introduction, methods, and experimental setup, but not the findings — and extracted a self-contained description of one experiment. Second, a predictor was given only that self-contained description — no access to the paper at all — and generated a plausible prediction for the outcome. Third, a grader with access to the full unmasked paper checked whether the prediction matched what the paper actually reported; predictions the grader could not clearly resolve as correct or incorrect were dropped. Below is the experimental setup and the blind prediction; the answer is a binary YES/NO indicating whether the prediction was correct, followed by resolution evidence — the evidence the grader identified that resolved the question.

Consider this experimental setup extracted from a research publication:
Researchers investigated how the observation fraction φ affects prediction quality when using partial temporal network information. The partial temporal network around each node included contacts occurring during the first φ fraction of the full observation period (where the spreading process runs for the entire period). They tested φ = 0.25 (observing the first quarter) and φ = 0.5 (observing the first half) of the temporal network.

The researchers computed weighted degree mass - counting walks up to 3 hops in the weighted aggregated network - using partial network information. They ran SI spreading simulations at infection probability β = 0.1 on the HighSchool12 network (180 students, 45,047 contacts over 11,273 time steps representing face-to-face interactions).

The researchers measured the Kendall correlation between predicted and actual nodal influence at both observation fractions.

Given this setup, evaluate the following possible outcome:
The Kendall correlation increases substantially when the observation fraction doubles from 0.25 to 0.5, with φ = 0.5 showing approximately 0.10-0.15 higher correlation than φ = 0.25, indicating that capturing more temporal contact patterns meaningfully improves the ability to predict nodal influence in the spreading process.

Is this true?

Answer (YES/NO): NO